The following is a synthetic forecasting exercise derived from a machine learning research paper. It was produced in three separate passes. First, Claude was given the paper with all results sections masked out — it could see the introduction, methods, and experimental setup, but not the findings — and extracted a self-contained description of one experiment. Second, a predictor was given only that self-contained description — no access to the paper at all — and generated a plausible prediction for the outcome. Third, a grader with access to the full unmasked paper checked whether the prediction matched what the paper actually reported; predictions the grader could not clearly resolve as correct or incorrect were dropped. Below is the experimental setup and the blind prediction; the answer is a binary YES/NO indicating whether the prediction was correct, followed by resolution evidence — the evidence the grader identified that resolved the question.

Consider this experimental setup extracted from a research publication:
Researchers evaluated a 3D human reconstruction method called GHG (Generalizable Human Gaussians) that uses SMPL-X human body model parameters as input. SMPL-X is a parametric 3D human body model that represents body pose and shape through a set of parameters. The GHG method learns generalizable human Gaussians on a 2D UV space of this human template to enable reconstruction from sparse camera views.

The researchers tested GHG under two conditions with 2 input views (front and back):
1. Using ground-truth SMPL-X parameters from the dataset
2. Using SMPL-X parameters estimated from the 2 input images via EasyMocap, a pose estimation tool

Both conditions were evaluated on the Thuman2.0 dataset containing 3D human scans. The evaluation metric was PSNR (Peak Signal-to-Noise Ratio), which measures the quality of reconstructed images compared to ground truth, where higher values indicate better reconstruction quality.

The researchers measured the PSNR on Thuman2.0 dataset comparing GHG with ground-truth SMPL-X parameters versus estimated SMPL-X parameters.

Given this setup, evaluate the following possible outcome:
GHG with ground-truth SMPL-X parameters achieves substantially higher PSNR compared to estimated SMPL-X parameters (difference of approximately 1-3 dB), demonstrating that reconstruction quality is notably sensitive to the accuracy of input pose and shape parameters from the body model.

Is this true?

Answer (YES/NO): NO